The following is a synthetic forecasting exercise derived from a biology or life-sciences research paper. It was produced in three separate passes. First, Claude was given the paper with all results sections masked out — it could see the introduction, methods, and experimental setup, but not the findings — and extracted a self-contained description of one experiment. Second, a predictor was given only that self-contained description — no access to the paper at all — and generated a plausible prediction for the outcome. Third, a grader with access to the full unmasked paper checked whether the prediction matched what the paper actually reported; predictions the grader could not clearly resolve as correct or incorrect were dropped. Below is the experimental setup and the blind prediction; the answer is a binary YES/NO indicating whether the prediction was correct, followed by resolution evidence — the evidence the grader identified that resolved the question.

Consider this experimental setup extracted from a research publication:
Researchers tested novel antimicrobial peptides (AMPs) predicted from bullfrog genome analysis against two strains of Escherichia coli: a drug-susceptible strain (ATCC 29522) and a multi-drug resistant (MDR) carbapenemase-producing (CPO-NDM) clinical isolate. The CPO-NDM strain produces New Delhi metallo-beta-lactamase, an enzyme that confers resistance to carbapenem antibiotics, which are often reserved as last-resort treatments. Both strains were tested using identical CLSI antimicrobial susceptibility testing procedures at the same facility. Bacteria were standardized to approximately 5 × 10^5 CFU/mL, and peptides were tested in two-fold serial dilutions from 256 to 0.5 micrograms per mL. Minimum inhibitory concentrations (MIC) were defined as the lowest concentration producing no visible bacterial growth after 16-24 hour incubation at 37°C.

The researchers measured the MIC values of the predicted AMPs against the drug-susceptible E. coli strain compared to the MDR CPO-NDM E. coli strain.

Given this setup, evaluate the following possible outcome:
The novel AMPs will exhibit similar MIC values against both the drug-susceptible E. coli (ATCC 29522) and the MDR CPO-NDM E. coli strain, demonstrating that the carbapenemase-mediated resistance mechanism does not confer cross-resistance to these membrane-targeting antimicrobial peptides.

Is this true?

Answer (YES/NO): YES